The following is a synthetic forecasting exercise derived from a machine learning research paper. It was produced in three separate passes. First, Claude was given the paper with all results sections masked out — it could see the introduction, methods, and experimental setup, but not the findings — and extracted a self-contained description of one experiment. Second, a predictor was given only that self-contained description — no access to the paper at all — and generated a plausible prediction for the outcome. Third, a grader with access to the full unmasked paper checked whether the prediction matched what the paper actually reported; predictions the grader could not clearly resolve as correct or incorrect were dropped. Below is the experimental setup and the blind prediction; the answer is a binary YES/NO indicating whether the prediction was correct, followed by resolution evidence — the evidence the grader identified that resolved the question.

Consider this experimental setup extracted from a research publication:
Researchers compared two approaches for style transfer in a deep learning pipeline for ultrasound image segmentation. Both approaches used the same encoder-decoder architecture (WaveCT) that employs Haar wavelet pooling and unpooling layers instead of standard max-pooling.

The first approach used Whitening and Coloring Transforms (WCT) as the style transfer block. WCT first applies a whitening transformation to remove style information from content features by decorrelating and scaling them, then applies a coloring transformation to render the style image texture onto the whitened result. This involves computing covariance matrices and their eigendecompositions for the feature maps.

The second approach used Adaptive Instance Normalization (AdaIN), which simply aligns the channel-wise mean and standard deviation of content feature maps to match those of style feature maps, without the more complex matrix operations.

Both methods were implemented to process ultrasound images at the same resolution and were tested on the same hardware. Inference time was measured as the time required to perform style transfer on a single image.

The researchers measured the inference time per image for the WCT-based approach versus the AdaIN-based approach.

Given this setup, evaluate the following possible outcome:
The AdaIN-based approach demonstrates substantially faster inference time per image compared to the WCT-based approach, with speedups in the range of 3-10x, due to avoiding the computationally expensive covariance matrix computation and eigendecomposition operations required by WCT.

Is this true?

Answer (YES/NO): NO